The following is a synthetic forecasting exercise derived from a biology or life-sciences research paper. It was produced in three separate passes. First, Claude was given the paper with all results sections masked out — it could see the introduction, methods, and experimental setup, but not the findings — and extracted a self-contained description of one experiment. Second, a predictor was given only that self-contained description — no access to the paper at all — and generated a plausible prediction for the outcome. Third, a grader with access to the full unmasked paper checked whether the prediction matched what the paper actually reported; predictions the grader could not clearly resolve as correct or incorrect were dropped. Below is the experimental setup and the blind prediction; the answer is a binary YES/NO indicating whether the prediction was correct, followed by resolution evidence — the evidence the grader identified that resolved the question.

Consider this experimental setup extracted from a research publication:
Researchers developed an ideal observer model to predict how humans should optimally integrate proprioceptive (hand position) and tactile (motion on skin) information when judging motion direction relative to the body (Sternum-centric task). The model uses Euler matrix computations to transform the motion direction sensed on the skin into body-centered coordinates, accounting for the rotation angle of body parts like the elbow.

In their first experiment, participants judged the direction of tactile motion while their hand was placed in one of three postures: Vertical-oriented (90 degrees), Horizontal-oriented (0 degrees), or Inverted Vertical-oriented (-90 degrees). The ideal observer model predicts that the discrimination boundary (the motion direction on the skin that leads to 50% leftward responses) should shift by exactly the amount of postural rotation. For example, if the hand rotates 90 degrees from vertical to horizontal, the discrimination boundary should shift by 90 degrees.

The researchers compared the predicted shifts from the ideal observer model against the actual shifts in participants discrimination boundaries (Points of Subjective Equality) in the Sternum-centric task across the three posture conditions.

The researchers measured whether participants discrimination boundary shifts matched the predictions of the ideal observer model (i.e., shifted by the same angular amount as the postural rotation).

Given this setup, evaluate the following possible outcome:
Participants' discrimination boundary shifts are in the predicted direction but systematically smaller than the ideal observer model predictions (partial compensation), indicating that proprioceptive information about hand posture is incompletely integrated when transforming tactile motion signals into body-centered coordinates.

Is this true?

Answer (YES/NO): YES